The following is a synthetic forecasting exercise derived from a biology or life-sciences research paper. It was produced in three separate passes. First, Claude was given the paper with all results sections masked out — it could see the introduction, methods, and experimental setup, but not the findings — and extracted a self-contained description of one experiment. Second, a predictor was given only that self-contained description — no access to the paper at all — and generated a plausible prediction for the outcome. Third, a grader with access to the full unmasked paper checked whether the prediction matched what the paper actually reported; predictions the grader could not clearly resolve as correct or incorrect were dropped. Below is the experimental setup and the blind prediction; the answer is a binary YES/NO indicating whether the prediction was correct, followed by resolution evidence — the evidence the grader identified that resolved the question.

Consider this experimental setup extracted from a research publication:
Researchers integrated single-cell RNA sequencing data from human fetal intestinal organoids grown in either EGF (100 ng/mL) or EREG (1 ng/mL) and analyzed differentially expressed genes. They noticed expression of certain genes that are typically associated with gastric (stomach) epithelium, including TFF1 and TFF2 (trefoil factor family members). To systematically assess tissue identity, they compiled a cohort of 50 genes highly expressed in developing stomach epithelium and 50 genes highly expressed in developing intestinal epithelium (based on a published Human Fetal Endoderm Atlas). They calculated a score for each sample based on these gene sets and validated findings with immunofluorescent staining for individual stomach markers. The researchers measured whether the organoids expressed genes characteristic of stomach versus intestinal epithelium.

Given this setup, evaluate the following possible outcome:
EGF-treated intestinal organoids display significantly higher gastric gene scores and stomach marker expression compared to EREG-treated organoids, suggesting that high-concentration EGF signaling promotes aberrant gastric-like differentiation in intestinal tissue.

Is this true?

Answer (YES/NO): YES